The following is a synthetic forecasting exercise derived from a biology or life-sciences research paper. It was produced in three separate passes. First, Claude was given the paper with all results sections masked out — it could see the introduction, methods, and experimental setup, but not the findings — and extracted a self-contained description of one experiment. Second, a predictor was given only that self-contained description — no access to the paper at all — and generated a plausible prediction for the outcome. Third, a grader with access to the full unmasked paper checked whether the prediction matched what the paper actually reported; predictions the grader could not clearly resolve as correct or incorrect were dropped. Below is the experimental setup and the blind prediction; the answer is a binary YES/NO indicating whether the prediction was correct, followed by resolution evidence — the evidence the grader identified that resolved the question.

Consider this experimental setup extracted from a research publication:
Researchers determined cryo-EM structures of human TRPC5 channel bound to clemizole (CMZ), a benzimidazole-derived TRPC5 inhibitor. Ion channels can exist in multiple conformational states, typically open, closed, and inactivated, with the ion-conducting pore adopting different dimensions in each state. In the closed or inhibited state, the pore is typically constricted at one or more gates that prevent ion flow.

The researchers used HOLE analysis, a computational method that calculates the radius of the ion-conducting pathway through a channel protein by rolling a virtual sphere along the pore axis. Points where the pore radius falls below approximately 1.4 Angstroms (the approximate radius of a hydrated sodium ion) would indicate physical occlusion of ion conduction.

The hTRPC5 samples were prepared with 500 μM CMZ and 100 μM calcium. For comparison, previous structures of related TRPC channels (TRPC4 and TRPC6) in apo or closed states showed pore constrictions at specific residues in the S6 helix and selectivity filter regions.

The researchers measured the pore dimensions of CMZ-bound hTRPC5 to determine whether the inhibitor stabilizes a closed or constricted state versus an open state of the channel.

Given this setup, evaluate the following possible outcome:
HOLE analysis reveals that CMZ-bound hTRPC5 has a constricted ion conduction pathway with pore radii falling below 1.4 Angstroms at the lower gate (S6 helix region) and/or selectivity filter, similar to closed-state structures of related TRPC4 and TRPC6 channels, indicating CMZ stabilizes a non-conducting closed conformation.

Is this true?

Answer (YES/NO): YES